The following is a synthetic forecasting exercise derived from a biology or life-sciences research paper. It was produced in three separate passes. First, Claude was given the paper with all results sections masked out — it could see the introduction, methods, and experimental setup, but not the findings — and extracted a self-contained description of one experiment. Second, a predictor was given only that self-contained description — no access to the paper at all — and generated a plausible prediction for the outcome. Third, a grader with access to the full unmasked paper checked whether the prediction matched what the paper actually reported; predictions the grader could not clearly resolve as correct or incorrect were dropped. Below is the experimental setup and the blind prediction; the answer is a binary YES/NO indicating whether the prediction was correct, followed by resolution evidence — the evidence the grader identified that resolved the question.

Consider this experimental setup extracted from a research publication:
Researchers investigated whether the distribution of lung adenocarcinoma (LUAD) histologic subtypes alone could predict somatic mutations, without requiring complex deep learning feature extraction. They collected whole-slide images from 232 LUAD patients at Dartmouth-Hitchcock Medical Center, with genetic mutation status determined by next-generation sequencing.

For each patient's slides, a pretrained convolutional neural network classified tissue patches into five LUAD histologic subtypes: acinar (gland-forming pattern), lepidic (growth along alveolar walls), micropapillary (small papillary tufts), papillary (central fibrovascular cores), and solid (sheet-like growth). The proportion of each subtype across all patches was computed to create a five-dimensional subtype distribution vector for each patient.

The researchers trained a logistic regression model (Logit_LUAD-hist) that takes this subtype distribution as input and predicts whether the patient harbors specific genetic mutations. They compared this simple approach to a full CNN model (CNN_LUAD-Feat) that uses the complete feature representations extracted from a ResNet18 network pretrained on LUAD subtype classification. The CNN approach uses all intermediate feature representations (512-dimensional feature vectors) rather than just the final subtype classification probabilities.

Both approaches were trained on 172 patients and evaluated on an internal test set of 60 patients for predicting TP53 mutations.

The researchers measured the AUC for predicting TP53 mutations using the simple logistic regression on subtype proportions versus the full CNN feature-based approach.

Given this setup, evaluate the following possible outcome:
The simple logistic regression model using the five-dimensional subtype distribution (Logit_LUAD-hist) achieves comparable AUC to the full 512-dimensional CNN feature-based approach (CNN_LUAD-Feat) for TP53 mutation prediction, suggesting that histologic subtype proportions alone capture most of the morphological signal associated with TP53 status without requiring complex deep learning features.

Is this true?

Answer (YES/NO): YES